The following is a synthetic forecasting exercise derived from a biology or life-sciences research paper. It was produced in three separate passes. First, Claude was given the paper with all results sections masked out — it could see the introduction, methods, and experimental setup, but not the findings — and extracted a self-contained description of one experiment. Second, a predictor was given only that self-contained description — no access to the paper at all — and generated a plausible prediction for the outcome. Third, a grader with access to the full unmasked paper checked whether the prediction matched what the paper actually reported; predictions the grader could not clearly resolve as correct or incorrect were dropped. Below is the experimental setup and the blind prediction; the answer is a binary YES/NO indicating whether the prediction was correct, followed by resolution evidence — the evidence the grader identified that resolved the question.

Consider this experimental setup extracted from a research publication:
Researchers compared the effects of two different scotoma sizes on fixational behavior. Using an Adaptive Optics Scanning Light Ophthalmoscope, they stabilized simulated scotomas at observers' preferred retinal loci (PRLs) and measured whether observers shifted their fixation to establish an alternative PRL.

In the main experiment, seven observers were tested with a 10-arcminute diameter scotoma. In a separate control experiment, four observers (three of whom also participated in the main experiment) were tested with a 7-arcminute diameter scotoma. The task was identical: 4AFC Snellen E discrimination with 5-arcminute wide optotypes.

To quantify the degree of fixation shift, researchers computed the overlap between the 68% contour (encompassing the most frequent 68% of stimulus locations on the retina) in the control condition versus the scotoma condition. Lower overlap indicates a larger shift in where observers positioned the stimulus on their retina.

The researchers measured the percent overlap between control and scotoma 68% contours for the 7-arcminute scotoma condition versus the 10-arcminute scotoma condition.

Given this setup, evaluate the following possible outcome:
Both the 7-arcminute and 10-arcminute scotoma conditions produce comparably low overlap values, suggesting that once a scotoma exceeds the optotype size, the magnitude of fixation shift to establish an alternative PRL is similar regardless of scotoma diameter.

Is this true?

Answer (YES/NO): NO